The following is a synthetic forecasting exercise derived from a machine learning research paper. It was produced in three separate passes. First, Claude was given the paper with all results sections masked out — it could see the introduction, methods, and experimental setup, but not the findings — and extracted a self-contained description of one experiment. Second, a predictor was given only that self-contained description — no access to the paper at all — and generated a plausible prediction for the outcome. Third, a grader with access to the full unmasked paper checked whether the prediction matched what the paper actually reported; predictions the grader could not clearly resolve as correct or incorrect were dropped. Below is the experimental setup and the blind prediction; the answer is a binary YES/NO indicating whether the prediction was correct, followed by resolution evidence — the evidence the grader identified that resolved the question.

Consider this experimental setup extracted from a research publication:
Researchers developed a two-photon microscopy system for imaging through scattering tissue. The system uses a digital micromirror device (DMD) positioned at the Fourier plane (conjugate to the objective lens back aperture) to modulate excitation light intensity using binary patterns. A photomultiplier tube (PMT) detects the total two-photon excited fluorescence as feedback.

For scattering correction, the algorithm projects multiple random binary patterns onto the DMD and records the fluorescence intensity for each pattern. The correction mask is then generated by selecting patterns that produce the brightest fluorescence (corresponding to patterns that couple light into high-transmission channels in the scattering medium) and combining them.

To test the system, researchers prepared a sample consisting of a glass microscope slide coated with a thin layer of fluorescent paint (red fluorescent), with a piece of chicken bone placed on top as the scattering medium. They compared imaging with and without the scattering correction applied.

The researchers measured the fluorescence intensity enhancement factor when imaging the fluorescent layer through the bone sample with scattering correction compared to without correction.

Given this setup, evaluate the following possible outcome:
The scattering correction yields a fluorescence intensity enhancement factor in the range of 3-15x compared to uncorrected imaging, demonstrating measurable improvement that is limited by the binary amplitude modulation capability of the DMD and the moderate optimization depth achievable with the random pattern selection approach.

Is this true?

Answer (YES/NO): NO